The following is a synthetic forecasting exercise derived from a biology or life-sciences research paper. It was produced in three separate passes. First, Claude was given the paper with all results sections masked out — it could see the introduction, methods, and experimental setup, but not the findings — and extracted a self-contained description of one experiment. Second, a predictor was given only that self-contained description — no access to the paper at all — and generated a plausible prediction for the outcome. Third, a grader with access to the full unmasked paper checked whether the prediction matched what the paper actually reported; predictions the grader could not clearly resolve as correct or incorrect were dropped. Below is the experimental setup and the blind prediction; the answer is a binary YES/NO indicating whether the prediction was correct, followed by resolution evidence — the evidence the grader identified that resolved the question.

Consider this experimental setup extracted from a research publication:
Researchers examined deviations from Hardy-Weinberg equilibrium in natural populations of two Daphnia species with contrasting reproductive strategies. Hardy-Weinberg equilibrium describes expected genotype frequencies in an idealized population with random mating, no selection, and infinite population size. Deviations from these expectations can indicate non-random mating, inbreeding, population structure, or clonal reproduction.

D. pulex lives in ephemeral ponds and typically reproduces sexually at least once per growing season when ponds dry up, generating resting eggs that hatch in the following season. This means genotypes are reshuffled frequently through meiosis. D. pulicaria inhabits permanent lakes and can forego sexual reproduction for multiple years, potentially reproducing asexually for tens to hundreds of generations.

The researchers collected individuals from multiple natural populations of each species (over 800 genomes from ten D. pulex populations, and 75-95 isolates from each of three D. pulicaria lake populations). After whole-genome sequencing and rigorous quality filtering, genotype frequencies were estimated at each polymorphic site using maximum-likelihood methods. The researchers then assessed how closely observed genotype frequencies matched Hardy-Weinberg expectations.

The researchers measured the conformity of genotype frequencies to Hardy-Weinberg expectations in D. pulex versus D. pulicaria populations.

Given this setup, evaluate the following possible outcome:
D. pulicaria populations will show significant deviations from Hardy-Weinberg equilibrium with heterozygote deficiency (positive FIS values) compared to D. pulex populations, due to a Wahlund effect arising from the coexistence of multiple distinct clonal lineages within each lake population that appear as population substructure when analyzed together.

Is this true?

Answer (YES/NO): NO